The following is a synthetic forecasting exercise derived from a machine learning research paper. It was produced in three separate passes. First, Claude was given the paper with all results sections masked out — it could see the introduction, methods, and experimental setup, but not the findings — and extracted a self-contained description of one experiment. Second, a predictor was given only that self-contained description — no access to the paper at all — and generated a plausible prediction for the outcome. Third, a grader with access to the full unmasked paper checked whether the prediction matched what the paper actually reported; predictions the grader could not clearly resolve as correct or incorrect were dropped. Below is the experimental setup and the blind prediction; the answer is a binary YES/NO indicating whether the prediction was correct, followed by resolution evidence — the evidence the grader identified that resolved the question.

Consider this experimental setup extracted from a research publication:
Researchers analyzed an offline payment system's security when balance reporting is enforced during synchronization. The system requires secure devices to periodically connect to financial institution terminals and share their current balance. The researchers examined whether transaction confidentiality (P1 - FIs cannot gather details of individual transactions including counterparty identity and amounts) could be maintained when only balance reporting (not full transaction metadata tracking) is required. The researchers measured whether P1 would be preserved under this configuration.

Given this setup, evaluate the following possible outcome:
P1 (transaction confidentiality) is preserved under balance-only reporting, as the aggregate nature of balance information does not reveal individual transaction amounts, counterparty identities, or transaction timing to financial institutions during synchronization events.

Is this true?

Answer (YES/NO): NO